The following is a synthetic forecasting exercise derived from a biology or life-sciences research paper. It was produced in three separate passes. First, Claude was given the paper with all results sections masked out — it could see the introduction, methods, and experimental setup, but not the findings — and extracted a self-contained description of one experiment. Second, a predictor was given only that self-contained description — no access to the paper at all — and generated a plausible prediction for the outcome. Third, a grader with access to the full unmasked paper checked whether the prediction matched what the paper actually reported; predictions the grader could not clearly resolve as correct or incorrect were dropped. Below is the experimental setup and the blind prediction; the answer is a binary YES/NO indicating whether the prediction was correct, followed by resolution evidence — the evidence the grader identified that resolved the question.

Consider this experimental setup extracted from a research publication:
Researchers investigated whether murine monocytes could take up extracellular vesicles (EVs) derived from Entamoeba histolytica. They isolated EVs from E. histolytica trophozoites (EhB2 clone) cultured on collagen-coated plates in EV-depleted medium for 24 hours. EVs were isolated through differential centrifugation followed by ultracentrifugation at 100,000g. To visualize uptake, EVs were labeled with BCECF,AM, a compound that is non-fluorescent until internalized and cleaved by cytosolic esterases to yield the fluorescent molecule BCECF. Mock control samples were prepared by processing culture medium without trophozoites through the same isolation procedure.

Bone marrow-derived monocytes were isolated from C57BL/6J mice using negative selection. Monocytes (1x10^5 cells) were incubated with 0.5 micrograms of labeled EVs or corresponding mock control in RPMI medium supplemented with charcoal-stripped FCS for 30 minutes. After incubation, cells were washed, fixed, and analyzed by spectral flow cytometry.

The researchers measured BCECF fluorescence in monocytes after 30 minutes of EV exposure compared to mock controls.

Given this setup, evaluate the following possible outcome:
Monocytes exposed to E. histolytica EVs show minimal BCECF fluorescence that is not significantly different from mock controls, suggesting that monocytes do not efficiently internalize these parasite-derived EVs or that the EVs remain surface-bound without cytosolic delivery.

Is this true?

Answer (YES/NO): NO